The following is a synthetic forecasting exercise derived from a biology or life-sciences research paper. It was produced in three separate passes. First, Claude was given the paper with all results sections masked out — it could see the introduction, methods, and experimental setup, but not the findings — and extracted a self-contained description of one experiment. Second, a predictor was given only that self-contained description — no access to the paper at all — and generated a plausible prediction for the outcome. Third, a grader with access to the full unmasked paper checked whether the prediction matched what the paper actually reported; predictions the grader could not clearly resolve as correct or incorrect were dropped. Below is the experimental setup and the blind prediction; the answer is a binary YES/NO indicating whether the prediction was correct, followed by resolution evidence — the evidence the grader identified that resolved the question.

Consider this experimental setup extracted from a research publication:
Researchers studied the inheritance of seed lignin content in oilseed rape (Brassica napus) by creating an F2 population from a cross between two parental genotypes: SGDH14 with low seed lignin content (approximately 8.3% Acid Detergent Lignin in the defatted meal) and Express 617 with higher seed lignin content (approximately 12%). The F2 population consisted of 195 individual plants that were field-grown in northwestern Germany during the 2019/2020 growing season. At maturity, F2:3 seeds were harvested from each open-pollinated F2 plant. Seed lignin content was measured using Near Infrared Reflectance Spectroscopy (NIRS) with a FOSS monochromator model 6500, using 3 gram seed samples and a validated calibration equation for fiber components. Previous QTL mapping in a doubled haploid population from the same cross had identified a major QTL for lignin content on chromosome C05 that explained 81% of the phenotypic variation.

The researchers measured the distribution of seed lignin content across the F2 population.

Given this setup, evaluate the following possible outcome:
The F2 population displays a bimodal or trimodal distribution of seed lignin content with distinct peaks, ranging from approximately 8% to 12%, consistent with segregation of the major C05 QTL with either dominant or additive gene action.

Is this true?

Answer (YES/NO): NO